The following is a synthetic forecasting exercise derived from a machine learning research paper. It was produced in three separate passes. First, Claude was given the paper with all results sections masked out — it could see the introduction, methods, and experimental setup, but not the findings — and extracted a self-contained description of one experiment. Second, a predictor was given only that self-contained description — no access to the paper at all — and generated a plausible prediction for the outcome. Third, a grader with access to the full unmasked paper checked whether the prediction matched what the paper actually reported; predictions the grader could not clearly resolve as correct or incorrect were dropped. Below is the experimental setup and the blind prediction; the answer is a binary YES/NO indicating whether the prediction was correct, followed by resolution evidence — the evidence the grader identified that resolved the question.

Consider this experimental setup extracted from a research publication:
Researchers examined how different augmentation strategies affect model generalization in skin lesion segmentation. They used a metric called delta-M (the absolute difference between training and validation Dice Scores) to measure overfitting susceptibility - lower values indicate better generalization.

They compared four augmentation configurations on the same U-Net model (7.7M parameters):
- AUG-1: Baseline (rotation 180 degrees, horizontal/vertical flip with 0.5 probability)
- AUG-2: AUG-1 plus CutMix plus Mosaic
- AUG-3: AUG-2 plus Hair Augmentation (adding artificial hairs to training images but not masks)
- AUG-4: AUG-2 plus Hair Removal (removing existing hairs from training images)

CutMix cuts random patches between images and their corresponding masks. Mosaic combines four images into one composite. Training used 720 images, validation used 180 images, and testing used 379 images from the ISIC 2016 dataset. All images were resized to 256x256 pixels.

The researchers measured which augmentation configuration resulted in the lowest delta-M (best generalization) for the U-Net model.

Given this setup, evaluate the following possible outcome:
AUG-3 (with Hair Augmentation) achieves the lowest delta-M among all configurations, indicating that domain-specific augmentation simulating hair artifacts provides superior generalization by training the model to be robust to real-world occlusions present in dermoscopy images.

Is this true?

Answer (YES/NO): NO